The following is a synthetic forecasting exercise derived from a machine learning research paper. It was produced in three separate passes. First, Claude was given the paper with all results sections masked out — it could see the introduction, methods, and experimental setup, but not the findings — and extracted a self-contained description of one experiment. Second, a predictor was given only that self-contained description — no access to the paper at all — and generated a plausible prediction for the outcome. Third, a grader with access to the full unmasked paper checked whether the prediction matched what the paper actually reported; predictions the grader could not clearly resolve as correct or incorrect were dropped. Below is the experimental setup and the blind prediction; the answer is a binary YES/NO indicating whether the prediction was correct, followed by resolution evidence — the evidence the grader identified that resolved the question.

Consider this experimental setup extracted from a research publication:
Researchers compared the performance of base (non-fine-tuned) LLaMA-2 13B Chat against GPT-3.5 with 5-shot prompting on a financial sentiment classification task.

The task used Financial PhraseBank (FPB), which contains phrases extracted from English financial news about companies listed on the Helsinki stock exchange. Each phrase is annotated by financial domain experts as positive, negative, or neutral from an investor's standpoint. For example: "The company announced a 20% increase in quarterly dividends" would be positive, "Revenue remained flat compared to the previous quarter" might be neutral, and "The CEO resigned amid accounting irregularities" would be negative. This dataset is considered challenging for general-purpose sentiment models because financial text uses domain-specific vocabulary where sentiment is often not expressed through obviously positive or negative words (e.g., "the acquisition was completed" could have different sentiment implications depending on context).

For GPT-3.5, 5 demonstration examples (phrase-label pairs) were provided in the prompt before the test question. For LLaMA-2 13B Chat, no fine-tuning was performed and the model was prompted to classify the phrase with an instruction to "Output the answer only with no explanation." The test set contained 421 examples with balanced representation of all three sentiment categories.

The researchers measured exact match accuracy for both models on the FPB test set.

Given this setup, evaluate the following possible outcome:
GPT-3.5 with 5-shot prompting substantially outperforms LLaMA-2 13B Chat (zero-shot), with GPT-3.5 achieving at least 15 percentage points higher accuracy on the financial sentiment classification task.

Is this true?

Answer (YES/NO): NO